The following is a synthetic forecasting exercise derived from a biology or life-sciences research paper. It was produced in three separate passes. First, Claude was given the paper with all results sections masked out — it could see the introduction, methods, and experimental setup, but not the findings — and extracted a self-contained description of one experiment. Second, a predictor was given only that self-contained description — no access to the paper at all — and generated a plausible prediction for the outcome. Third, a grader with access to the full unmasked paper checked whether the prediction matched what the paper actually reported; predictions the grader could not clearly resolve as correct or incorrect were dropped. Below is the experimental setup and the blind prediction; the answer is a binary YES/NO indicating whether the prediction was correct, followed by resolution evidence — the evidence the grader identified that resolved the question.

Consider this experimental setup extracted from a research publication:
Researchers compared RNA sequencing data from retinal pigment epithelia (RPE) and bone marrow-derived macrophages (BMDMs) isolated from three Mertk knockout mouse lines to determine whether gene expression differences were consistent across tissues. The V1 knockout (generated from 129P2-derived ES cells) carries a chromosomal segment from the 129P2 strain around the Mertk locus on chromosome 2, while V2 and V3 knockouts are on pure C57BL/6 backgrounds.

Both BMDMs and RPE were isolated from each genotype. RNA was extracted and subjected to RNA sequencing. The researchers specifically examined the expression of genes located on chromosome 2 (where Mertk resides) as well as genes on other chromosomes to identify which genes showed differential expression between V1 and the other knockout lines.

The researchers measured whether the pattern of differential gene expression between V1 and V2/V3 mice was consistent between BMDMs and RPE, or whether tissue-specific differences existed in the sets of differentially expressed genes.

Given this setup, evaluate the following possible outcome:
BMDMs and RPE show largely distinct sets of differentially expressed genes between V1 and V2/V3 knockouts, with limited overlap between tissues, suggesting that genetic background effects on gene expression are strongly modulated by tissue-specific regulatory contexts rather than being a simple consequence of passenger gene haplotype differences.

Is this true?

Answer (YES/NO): YES